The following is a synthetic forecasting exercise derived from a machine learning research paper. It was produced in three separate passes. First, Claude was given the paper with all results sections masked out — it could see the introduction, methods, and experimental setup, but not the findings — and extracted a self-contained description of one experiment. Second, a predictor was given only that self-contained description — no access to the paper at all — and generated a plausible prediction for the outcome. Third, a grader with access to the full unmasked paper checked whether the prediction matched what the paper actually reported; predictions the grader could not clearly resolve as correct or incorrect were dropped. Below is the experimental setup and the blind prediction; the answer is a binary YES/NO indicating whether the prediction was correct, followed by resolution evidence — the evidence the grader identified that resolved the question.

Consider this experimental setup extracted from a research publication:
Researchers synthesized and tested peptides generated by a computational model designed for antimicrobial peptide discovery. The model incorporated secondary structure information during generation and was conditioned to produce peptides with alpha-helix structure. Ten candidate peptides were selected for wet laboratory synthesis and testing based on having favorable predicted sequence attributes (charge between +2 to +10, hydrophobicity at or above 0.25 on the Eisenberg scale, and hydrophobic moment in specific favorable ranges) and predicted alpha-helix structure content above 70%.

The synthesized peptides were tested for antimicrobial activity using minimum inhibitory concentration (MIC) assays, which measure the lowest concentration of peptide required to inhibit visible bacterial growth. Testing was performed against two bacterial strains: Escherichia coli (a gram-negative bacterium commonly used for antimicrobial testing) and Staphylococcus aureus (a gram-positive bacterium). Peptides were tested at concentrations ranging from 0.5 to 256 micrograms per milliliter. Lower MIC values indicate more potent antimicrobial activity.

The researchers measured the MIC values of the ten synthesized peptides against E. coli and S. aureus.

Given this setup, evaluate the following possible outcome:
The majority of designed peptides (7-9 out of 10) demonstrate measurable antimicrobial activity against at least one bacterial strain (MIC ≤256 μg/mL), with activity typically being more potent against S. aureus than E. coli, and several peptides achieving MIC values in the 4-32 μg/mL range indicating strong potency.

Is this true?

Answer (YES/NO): NO